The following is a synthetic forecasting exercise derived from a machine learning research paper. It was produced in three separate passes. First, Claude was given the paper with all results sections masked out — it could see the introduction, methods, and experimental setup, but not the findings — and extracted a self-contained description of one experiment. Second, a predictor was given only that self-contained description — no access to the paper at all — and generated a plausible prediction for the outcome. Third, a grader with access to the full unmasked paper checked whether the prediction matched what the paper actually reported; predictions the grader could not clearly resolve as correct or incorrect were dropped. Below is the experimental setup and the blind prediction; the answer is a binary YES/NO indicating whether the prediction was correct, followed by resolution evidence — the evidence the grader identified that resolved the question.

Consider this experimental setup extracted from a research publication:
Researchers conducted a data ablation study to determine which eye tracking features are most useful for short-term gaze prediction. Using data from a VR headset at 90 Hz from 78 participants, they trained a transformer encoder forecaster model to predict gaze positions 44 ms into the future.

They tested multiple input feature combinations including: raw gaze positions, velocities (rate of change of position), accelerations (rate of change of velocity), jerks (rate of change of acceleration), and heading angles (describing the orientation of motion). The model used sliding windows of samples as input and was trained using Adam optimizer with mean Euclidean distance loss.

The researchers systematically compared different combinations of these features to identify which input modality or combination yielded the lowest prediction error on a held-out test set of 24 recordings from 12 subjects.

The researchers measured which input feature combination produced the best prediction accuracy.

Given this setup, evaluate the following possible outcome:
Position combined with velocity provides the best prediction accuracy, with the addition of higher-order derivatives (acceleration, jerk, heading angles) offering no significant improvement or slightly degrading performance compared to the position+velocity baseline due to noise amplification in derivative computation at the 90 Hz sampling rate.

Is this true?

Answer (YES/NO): NO